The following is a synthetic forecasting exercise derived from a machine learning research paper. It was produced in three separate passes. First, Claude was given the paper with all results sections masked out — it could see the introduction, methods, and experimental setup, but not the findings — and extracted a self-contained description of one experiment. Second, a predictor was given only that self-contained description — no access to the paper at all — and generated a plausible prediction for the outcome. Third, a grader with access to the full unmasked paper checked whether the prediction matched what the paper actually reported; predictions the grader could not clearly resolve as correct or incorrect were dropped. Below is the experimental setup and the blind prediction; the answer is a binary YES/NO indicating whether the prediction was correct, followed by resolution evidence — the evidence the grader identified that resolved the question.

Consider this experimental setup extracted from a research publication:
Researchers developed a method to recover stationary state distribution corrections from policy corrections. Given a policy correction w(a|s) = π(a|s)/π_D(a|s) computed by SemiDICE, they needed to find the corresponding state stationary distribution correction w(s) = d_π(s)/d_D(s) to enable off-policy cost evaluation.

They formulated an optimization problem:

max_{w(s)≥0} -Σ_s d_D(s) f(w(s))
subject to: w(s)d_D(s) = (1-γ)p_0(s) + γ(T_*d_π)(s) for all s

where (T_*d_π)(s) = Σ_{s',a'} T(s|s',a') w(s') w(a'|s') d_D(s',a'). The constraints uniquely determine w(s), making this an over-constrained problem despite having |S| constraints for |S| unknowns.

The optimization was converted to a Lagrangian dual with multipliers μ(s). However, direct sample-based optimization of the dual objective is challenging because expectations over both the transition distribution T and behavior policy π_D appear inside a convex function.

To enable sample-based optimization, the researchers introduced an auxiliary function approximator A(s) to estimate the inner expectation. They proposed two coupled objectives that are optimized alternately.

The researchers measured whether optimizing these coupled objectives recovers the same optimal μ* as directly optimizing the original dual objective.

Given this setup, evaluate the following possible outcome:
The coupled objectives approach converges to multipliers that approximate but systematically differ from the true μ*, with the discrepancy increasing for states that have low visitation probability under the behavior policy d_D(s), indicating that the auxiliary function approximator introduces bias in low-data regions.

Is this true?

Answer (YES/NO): NO